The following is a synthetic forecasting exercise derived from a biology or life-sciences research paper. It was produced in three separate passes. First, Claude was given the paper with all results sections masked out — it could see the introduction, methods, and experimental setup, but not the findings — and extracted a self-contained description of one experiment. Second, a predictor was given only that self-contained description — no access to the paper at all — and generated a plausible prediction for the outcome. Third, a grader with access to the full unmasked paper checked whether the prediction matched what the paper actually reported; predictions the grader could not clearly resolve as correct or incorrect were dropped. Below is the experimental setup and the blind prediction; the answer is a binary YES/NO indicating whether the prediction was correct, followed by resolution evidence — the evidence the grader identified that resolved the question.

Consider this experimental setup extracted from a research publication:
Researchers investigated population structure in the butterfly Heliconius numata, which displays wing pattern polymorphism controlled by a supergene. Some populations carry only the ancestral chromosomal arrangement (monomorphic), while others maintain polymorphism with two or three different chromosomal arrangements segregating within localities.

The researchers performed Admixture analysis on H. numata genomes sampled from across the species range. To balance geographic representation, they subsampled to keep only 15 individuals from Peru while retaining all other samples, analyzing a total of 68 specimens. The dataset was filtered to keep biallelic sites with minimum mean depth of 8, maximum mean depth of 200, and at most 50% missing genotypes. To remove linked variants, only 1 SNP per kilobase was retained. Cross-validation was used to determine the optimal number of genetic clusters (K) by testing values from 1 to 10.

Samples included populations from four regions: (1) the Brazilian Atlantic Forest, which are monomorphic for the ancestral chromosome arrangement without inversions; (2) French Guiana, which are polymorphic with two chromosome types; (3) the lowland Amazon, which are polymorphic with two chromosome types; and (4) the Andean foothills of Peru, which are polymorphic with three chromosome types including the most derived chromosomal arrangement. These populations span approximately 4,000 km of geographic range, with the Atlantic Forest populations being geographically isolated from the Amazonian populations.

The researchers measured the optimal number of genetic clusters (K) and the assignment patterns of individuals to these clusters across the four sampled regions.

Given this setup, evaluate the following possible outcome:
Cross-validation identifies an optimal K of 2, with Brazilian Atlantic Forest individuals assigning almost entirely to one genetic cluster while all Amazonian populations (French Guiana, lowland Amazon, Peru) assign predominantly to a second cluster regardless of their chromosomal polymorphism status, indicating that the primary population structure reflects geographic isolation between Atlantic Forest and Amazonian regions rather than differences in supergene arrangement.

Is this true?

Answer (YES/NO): YES